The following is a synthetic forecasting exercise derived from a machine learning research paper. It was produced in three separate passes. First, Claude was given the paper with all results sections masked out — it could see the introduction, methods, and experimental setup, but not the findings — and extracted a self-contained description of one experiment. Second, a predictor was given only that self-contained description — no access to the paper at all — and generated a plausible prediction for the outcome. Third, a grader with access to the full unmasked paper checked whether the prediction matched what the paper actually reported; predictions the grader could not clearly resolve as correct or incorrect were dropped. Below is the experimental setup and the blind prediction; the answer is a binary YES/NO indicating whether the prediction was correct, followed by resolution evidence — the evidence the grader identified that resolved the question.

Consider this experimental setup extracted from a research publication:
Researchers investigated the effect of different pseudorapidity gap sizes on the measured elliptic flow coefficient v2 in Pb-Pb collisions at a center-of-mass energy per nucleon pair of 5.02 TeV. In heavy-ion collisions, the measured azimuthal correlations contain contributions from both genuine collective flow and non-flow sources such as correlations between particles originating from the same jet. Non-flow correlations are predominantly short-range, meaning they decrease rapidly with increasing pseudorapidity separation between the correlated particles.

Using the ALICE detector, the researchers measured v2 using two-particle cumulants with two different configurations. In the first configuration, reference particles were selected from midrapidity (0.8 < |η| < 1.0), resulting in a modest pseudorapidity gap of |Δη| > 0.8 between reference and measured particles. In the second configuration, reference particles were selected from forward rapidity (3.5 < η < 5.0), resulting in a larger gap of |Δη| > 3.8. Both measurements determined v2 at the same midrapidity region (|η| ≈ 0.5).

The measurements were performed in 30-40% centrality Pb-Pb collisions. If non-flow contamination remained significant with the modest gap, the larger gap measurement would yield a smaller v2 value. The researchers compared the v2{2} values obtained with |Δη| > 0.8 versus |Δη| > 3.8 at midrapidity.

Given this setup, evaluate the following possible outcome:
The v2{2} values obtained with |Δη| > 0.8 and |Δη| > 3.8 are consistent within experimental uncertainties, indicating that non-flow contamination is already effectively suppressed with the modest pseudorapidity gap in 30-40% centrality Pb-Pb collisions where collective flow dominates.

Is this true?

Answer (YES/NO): NO